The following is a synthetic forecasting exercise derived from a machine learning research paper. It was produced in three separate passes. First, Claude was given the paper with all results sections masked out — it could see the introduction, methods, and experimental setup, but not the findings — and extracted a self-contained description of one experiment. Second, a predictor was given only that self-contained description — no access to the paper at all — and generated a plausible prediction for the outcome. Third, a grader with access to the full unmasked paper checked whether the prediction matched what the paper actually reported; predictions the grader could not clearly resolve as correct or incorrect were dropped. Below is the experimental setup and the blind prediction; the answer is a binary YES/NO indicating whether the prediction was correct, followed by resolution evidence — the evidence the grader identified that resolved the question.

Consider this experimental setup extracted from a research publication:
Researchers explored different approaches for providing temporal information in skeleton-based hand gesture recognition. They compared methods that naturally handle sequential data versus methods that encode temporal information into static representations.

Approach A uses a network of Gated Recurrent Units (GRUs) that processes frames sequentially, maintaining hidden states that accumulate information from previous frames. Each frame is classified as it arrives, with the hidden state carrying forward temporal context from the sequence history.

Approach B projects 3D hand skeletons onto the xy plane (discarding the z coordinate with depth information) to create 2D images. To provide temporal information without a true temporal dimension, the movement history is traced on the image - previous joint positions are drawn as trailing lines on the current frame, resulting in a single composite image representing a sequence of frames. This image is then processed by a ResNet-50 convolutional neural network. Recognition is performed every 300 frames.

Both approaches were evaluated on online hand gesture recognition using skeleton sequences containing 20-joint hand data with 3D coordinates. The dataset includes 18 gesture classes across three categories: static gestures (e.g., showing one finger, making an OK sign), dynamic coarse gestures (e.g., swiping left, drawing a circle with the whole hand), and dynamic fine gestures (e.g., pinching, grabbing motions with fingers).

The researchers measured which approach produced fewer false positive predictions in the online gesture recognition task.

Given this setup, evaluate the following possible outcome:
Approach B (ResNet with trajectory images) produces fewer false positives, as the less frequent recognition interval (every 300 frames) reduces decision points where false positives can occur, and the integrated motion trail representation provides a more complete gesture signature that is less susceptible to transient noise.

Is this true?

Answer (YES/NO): NO